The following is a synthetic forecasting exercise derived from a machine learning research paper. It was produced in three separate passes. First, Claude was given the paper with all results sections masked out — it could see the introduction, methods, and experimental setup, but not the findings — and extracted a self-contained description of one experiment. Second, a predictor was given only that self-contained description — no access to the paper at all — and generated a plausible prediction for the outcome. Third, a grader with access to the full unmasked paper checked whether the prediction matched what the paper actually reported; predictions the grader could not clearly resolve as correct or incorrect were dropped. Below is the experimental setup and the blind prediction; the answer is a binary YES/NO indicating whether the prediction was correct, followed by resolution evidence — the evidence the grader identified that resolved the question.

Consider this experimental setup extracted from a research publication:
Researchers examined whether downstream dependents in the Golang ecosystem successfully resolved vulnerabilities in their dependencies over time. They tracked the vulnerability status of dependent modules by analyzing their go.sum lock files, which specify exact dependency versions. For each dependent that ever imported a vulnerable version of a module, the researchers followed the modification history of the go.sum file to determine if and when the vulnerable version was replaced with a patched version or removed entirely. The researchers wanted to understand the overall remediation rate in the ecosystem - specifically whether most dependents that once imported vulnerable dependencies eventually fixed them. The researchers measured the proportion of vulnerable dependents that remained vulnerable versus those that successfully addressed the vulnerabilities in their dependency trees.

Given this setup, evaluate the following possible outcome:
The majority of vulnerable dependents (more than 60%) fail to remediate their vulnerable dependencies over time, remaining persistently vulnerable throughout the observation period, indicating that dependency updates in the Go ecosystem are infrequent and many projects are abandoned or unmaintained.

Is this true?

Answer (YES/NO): YES